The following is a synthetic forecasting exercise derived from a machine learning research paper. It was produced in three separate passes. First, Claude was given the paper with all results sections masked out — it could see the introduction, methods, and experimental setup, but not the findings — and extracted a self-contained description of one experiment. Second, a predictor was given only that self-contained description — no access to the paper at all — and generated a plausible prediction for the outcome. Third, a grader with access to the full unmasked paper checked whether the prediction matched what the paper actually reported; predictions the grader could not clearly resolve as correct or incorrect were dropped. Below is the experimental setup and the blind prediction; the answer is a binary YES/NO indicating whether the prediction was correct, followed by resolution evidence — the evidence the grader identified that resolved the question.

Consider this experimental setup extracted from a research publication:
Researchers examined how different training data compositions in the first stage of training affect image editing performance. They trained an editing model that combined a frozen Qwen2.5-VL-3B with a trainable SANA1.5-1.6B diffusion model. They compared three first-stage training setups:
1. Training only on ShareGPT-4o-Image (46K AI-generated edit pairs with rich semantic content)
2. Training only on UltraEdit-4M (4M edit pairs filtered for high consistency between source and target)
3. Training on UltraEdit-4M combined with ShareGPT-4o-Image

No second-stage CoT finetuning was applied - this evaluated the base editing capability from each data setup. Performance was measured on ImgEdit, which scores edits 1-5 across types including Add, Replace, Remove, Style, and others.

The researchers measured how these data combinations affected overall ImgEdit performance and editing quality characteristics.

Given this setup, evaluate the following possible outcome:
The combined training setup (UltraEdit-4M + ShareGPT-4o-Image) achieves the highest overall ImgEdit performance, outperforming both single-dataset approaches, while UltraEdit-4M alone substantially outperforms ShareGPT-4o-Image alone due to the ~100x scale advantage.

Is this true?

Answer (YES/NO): NO